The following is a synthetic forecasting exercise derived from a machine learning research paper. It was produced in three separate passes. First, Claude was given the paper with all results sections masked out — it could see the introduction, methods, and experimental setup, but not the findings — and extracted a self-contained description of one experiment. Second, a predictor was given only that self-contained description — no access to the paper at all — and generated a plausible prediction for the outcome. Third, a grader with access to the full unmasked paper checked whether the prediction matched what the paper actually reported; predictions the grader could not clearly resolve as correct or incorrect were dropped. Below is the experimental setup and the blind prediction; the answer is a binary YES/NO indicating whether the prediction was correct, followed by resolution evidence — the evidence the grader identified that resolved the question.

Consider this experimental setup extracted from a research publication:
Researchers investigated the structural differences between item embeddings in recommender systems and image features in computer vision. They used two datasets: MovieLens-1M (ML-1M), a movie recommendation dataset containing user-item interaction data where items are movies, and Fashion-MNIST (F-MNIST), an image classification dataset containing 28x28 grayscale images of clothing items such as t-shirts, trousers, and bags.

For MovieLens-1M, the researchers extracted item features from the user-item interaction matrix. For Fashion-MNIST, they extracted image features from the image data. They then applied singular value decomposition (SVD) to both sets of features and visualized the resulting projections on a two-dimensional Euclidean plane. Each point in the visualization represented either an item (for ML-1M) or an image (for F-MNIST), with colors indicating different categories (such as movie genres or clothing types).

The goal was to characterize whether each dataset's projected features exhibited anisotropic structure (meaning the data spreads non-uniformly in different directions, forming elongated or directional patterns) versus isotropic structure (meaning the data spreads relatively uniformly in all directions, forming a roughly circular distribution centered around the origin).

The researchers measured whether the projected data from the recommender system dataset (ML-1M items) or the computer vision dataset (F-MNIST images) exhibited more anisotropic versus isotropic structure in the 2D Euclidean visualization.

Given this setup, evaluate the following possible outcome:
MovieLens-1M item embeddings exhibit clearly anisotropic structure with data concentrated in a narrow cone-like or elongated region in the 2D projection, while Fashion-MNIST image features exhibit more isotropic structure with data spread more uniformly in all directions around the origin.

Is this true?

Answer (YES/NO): NO